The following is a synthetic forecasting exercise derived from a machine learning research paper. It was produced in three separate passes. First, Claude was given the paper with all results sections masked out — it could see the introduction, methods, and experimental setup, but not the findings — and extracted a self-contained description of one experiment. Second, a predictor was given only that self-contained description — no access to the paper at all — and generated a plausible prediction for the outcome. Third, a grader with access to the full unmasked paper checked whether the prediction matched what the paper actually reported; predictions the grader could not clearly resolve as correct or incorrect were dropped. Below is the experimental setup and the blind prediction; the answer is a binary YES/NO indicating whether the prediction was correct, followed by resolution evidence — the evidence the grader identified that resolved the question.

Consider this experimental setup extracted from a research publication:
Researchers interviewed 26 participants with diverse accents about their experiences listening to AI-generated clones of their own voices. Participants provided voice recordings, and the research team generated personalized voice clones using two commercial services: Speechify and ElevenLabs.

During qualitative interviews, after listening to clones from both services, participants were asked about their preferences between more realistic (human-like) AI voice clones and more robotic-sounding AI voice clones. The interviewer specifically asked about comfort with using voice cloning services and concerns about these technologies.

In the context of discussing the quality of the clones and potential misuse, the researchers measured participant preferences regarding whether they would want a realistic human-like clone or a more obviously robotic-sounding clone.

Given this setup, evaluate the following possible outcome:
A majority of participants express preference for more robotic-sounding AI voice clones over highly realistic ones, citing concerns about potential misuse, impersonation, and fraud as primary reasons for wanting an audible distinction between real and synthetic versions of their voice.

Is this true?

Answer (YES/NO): YES